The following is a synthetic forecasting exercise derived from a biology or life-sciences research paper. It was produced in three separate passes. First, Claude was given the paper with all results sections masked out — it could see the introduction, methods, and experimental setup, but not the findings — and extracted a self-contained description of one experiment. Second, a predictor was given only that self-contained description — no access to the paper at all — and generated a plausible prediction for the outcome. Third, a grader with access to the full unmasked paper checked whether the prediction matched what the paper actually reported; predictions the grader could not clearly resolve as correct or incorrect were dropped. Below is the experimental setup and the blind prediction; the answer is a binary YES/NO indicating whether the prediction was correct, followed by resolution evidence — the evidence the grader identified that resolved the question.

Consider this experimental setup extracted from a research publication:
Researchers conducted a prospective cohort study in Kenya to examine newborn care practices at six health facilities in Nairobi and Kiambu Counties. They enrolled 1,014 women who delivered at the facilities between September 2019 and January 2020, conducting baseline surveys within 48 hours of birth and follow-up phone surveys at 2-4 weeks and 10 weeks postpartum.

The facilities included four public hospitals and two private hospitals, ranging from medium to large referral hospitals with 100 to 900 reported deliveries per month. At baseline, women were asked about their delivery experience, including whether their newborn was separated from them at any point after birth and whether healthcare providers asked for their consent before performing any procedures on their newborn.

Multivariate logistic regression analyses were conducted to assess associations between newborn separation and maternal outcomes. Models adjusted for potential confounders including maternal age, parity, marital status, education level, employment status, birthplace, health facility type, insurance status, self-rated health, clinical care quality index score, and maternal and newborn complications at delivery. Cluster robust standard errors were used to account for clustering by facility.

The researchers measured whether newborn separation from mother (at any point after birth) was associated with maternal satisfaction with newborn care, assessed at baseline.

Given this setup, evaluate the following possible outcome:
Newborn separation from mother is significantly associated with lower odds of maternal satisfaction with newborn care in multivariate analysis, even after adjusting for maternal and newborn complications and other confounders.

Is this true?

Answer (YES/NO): NO